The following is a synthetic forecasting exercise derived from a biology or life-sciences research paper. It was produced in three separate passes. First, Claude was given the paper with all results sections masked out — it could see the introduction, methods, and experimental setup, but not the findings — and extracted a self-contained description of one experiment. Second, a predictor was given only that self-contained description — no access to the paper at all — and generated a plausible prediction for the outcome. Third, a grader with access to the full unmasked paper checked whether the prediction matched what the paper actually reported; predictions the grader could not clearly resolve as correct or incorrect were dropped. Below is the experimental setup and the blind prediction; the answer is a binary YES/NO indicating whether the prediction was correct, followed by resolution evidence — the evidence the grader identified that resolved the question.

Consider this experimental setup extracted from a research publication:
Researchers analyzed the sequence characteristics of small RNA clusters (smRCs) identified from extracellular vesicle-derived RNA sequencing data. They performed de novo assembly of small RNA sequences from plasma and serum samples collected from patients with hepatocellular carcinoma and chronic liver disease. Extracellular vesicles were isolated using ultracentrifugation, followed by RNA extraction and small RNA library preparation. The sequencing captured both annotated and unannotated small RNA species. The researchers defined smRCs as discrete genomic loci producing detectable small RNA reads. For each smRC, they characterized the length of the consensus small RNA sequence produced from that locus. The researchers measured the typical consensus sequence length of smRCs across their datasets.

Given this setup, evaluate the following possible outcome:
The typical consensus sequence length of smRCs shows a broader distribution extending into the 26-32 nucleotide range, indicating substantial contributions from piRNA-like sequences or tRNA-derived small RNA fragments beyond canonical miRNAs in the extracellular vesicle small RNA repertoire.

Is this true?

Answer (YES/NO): NO